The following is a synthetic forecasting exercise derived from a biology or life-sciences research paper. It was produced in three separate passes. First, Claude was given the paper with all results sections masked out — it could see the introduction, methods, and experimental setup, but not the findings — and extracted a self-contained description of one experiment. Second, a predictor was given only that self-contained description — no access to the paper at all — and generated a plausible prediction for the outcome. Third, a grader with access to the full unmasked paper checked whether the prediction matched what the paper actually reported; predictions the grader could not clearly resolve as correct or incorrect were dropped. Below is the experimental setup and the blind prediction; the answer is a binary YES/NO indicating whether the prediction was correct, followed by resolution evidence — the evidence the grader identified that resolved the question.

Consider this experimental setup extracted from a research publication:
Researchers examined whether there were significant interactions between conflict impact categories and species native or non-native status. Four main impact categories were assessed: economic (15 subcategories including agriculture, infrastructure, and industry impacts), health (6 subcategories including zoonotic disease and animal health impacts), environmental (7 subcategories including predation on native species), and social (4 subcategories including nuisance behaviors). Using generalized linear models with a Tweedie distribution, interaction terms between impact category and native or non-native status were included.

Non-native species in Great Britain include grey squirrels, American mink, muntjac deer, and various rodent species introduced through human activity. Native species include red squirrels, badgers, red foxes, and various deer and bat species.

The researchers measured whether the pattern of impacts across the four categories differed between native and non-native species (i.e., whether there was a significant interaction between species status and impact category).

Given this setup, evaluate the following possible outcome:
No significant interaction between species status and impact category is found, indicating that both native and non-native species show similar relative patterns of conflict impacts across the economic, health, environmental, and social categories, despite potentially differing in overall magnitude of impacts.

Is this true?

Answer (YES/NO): YES